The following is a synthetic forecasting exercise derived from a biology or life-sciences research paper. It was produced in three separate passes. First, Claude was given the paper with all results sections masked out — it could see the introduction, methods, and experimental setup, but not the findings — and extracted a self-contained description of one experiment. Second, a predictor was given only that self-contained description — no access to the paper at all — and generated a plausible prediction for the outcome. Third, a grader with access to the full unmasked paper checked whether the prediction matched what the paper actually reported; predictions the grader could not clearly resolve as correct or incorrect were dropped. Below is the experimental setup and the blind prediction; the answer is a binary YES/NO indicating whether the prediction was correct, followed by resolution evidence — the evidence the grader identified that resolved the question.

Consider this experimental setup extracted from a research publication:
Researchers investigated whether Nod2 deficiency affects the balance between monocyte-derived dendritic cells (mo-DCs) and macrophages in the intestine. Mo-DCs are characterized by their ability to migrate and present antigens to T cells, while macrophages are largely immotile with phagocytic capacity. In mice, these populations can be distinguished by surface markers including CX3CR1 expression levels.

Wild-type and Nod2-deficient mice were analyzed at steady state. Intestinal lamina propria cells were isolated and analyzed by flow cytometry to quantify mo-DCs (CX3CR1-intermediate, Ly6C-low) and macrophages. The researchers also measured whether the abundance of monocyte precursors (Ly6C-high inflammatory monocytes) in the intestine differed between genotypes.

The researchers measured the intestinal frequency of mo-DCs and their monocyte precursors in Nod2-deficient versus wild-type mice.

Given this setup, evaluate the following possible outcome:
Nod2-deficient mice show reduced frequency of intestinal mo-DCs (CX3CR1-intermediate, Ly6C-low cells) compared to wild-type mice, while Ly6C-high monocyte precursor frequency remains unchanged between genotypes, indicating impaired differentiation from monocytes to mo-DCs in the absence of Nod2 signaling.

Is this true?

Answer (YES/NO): YES